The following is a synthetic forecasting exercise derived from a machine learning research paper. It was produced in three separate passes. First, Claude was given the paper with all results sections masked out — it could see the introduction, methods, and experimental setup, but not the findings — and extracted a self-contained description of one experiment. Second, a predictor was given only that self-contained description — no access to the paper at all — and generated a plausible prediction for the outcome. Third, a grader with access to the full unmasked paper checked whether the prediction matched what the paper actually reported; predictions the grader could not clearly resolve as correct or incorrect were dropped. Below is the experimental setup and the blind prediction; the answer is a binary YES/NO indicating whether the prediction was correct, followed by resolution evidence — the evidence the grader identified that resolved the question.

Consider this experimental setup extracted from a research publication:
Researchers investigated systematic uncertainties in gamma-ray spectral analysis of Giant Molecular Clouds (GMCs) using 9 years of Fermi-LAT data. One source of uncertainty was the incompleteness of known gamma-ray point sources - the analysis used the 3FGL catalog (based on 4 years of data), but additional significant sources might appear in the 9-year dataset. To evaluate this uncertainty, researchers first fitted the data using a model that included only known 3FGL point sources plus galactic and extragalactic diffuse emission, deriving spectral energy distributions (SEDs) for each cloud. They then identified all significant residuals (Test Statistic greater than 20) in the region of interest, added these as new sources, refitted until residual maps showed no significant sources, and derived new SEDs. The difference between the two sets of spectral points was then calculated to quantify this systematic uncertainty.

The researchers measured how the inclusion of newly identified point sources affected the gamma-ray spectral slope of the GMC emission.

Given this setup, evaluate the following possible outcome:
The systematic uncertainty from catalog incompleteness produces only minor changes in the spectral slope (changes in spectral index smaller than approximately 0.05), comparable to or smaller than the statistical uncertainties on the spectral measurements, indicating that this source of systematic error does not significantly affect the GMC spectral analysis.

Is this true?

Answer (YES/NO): YES